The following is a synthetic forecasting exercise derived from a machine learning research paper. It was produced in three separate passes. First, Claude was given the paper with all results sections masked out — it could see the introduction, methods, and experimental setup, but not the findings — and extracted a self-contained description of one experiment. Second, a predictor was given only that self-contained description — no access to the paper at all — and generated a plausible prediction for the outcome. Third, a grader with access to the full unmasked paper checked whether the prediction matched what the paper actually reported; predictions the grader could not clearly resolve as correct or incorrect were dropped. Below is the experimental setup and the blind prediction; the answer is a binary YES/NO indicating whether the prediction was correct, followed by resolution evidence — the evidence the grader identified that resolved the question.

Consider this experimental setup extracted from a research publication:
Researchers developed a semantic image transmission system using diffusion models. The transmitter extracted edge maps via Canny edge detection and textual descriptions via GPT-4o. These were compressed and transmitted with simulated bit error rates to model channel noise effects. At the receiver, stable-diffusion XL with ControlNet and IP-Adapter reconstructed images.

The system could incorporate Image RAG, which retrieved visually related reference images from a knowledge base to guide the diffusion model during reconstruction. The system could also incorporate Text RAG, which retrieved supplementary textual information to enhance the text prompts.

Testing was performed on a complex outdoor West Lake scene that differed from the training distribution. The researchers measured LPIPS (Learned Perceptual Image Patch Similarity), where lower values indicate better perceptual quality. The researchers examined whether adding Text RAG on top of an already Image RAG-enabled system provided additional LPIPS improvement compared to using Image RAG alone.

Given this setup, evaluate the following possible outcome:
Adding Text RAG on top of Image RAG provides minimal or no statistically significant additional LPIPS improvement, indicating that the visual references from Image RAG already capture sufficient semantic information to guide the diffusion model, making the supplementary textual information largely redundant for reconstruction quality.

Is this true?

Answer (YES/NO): YES